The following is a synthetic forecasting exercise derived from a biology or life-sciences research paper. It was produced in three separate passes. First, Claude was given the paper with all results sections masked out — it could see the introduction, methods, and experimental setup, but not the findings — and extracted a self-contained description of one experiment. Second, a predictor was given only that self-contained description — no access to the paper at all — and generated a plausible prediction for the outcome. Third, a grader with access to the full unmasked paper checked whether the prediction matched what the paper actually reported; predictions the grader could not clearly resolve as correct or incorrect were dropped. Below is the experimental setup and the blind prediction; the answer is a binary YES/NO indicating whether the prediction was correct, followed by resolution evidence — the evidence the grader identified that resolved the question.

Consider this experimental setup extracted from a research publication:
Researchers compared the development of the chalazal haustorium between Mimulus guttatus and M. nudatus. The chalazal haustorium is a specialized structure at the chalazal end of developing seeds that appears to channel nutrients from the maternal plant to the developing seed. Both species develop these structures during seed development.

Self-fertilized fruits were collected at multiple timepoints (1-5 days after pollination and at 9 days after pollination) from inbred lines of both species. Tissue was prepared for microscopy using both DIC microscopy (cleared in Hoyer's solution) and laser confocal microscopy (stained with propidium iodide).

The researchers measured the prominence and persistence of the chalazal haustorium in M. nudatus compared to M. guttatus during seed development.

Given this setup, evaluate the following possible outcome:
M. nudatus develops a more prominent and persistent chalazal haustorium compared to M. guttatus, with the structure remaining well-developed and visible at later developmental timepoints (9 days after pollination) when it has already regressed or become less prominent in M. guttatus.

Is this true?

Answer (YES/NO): NO